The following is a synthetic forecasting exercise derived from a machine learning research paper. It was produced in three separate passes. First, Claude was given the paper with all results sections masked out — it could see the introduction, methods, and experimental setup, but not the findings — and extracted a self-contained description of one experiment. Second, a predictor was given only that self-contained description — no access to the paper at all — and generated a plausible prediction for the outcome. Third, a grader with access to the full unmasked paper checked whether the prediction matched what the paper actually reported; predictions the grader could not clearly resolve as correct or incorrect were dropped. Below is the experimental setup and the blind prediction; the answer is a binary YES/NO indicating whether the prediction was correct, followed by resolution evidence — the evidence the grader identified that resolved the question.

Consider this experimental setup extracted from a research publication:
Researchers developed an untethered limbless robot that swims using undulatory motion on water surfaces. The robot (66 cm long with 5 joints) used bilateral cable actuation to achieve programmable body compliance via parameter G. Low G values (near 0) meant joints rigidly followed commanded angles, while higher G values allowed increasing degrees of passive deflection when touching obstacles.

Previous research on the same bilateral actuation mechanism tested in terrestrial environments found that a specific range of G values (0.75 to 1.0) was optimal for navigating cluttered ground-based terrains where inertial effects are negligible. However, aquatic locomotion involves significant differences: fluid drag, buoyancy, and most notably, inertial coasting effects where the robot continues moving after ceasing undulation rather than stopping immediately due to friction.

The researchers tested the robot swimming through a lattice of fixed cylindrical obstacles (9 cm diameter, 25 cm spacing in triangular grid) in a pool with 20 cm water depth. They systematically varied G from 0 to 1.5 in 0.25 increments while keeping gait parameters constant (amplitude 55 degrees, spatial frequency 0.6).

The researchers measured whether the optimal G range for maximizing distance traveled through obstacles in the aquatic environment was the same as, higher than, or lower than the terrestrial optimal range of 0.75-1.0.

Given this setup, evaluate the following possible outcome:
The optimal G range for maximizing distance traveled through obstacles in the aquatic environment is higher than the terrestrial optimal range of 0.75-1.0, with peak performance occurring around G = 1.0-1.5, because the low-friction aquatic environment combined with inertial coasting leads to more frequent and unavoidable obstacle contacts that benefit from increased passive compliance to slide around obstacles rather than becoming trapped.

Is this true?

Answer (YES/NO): NO